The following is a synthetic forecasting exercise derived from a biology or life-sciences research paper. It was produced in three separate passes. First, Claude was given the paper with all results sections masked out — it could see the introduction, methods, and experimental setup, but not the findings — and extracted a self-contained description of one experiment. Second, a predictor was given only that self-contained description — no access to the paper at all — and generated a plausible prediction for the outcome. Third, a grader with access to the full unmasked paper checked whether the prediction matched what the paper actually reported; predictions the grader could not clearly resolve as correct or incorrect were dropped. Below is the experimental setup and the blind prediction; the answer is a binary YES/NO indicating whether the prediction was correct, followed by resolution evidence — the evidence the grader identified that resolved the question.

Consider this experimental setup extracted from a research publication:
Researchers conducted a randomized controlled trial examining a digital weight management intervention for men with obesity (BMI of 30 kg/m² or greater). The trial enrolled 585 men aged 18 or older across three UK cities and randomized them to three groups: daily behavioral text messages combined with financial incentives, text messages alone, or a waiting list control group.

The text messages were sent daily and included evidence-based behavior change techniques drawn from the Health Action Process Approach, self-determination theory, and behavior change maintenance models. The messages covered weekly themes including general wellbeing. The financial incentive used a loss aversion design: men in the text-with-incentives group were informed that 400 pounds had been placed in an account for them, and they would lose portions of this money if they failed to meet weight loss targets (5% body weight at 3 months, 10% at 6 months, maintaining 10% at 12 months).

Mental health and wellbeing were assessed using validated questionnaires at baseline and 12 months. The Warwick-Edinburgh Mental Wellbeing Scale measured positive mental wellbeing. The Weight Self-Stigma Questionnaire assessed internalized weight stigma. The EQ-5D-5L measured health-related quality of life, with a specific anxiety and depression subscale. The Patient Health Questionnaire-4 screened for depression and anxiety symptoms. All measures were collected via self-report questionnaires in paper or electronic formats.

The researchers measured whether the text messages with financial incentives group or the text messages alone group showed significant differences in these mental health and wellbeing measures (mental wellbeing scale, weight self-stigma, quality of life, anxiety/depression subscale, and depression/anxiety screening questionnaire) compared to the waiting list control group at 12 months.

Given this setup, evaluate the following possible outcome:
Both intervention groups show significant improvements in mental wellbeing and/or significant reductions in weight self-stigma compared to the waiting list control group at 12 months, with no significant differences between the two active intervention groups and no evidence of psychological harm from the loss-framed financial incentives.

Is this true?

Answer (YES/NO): NO